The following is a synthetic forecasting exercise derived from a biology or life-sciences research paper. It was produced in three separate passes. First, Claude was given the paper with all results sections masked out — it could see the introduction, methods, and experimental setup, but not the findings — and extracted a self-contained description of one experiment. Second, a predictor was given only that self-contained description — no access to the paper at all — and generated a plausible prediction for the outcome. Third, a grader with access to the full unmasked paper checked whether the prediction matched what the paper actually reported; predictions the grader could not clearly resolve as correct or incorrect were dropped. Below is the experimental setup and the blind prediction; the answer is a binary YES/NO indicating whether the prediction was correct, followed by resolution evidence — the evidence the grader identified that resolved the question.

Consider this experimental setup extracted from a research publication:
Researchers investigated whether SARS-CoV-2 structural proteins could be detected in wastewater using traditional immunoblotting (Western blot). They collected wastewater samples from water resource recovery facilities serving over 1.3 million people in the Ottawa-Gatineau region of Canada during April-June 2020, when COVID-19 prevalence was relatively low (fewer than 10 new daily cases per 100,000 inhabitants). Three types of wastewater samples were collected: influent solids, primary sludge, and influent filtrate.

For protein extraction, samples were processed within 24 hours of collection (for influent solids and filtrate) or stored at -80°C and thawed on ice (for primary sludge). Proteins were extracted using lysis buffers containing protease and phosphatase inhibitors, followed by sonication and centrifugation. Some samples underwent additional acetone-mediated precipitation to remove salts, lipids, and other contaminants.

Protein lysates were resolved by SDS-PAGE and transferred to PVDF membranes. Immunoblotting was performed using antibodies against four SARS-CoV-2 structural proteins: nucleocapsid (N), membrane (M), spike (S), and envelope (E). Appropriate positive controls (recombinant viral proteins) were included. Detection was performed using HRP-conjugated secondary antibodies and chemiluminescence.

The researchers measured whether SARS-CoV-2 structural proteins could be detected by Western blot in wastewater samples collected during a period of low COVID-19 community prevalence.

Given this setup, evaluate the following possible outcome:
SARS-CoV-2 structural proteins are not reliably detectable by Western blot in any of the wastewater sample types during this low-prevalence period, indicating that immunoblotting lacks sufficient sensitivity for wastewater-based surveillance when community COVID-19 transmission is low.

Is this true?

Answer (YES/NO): NO